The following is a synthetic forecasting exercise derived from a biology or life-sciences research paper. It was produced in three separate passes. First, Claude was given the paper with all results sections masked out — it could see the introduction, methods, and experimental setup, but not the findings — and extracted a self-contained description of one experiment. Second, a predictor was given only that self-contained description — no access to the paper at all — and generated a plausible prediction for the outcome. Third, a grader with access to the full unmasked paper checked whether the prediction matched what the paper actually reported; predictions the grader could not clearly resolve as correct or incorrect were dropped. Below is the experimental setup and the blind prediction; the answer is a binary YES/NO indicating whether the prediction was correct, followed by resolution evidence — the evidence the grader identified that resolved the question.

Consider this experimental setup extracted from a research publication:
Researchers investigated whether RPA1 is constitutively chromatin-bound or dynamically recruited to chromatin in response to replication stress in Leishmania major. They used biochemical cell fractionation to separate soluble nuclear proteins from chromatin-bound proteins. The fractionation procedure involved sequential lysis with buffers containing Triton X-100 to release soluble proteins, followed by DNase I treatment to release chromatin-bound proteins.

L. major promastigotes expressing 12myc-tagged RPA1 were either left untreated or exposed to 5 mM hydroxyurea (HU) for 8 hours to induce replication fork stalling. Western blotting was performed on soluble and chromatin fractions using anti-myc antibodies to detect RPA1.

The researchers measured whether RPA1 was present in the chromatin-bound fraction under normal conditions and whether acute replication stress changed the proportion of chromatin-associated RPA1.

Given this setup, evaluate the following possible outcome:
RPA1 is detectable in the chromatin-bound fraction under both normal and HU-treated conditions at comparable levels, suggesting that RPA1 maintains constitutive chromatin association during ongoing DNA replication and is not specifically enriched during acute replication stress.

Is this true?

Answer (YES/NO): NO